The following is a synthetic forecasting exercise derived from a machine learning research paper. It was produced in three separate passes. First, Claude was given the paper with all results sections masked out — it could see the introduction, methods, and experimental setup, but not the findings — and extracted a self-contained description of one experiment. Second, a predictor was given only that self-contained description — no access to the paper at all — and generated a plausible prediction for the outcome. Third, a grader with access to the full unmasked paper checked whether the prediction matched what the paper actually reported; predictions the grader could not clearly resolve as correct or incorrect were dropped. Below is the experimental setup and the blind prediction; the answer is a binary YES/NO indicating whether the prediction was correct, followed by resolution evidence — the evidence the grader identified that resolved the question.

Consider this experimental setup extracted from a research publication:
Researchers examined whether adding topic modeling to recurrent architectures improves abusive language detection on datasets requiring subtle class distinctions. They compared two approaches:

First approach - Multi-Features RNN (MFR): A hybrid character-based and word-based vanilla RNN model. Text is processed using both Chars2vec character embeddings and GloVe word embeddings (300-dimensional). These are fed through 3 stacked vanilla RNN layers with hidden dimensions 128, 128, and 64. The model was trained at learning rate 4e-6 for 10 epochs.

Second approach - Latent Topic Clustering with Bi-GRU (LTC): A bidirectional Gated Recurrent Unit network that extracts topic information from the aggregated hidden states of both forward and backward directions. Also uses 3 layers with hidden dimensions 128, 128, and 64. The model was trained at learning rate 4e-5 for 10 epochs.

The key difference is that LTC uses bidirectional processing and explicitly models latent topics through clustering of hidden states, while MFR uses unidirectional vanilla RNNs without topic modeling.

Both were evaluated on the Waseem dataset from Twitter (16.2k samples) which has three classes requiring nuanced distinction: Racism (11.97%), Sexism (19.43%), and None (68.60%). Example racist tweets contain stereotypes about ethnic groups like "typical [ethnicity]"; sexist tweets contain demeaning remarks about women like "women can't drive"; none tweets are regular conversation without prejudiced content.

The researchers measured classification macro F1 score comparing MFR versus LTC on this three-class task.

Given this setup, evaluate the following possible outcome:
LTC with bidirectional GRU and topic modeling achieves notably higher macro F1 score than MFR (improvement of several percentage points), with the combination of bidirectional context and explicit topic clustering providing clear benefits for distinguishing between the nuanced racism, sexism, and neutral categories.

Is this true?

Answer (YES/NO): NO